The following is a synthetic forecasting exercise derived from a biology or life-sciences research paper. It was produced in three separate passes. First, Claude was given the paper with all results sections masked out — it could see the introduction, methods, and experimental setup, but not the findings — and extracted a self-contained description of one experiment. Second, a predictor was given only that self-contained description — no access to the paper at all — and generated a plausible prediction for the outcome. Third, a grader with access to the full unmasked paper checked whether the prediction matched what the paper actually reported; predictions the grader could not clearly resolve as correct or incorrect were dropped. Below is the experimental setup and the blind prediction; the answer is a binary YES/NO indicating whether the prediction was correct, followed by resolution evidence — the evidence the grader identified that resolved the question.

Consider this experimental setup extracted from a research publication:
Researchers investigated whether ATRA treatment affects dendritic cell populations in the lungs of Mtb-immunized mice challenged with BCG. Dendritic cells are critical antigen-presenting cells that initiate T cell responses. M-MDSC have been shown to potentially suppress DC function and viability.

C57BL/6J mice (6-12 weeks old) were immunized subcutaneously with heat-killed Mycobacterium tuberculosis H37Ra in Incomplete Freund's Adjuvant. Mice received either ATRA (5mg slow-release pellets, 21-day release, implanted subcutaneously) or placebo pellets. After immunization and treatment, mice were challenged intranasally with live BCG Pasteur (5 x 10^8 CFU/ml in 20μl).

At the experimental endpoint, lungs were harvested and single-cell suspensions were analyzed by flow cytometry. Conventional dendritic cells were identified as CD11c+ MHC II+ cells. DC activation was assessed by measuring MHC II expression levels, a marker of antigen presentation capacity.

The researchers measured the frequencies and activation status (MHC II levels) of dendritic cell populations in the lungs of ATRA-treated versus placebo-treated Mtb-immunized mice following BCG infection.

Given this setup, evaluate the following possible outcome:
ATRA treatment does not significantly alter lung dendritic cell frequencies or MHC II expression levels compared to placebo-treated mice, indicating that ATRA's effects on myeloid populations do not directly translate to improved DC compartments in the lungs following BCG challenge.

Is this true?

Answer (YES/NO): NO